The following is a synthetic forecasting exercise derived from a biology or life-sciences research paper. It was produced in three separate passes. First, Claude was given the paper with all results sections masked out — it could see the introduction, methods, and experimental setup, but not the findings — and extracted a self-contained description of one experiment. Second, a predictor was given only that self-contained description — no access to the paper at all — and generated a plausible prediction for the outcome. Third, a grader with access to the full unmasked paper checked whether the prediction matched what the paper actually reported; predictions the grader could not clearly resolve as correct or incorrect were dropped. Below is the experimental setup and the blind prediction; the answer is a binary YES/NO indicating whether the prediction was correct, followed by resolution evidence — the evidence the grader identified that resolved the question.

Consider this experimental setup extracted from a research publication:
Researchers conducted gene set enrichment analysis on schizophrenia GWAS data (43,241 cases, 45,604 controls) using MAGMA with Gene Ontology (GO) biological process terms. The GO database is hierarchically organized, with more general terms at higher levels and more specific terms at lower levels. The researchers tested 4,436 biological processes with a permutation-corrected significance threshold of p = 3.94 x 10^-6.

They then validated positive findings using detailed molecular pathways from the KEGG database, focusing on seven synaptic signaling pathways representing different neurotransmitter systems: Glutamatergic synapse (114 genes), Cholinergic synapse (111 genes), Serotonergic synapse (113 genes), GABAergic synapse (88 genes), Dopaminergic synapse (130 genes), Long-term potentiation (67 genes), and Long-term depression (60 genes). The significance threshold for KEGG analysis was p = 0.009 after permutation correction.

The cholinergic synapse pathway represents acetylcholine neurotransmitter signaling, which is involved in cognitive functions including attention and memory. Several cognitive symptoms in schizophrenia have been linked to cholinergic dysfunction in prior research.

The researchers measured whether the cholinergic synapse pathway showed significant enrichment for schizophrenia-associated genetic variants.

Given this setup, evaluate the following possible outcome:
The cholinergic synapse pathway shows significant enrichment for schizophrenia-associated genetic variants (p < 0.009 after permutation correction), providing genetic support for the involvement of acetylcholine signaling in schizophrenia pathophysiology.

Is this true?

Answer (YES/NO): YES